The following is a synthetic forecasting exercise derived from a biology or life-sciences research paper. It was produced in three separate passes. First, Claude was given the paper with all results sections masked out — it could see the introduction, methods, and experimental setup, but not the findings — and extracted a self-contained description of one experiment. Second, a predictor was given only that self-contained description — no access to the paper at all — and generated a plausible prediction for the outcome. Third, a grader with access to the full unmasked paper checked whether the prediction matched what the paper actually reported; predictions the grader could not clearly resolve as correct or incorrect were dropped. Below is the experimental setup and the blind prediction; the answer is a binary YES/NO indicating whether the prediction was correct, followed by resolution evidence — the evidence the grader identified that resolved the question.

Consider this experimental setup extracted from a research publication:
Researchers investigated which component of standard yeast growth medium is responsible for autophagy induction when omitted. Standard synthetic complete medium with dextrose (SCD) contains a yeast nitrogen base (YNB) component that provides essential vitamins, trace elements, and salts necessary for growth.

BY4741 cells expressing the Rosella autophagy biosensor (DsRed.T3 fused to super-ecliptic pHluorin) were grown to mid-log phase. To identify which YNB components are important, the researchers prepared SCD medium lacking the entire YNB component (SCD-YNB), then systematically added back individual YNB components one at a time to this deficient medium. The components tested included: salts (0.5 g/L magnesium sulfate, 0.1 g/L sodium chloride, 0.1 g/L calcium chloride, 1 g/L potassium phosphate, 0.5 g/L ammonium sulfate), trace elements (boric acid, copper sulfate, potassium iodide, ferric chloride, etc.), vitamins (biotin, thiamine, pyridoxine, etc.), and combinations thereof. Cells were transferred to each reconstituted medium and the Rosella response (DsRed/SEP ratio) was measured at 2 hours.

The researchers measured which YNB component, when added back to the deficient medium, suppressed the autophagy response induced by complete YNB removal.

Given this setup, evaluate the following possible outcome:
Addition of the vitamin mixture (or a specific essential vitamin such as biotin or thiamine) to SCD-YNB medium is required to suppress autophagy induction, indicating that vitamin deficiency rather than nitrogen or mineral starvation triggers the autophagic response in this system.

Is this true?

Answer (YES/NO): NO